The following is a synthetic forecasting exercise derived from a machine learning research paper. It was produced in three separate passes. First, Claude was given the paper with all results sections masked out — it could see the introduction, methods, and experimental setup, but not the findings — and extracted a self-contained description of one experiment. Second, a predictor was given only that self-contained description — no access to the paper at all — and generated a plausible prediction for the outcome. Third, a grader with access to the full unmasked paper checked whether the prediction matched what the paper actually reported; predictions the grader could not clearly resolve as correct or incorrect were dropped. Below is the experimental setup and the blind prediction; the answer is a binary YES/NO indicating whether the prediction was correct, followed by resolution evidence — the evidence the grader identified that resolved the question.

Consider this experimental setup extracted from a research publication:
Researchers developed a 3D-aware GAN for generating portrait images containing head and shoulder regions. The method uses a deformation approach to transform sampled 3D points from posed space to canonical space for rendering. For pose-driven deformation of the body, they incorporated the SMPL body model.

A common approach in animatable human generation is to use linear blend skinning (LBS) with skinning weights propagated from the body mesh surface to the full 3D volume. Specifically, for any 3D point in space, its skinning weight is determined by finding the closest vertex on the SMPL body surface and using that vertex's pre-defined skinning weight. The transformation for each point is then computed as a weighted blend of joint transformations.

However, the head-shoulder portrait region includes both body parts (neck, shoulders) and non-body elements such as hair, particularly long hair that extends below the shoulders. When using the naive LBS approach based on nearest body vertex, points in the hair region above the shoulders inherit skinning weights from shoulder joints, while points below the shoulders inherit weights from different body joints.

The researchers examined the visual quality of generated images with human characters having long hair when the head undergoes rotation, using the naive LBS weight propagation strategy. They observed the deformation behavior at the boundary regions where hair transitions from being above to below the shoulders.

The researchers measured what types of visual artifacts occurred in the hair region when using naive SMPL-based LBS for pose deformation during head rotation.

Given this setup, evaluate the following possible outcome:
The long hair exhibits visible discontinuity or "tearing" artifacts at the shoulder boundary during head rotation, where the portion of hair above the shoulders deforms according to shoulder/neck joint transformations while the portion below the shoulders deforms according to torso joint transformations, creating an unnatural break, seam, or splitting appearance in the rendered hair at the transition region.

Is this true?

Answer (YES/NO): YES